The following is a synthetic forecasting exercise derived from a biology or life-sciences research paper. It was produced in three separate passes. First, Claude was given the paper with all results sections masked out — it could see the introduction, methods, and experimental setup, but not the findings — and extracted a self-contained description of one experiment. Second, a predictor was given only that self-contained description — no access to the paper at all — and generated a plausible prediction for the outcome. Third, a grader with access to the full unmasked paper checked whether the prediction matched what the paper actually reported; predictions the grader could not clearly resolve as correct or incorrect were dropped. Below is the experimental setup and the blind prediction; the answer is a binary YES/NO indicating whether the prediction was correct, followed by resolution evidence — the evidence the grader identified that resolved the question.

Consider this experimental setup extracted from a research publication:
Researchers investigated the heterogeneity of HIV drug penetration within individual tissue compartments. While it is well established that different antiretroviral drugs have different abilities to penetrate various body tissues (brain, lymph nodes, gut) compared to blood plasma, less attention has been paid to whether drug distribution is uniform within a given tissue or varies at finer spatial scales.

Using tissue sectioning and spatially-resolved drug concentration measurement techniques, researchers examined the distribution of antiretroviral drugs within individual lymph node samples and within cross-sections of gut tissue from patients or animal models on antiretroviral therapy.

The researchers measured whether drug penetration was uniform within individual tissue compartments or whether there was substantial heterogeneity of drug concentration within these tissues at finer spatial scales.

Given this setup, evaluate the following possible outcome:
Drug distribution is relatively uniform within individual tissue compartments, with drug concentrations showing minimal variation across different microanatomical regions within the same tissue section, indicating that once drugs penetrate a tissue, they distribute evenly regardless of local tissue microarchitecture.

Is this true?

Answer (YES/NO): NO